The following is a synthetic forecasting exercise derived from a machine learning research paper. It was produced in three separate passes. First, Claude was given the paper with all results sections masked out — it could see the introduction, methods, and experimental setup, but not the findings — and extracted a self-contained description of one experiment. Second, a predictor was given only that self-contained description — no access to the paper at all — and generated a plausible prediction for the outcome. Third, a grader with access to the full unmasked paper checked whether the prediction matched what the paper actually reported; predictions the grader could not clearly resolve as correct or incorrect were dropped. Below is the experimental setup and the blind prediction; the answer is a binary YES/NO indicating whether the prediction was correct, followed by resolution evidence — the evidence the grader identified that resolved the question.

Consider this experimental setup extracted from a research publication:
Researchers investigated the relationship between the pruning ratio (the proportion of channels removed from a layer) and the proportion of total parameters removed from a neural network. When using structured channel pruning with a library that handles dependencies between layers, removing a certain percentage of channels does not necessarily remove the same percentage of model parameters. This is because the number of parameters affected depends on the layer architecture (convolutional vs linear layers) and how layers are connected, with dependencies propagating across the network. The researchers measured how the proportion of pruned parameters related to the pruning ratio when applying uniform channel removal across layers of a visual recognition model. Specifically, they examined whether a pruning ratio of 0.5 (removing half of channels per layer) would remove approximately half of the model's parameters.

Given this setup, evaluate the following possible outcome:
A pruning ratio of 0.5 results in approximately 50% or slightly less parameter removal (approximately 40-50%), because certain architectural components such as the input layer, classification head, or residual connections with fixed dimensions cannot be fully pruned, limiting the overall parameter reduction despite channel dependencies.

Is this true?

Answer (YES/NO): NO